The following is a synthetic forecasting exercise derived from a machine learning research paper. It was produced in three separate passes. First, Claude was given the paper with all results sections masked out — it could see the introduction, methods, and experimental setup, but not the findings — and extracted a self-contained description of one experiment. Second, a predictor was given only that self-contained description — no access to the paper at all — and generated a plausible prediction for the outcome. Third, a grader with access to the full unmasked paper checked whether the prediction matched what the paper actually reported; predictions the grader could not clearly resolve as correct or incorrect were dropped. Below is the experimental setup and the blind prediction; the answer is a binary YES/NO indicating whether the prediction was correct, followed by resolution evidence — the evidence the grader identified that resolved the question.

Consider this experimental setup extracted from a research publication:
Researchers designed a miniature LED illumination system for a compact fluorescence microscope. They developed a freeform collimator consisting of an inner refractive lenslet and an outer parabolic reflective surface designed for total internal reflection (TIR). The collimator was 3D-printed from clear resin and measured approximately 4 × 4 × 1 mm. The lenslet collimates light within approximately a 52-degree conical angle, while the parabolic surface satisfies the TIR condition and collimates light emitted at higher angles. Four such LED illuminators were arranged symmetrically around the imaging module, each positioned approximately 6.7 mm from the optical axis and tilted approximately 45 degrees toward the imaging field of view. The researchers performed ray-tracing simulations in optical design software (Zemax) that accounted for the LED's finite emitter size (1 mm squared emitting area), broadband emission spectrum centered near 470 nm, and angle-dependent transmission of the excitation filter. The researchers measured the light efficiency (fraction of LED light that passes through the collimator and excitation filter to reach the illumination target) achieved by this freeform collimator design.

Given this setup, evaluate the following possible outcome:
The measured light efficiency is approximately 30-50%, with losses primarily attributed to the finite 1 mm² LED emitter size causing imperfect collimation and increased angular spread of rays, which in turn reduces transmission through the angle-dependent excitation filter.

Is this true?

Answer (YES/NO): NO